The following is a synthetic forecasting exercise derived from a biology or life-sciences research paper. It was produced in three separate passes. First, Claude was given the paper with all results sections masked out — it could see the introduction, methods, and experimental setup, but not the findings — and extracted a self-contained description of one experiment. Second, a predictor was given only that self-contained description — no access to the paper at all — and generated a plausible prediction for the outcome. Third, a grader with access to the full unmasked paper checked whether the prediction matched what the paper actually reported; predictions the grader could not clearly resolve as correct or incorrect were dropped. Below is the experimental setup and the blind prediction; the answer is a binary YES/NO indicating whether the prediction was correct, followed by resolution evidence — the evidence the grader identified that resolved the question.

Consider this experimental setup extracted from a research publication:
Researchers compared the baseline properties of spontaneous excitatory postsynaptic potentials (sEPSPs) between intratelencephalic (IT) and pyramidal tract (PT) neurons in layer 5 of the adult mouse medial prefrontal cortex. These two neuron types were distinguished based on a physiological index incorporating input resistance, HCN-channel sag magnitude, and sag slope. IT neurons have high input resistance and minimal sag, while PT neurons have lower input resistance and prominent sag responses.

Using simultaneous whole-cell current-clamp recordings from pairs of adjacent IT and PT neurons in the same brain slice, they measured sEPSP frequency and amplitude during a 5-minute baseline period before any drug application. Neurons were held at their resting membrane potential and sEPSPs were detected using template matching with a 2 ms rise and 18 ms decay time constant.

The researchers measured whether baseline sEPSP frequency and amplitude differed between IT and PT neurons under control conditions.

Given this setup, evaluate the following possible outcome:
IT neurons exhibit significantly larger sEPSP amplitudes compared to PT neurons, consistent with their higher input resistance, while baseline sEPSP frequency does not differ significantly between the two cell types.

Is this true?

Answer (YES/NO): NO